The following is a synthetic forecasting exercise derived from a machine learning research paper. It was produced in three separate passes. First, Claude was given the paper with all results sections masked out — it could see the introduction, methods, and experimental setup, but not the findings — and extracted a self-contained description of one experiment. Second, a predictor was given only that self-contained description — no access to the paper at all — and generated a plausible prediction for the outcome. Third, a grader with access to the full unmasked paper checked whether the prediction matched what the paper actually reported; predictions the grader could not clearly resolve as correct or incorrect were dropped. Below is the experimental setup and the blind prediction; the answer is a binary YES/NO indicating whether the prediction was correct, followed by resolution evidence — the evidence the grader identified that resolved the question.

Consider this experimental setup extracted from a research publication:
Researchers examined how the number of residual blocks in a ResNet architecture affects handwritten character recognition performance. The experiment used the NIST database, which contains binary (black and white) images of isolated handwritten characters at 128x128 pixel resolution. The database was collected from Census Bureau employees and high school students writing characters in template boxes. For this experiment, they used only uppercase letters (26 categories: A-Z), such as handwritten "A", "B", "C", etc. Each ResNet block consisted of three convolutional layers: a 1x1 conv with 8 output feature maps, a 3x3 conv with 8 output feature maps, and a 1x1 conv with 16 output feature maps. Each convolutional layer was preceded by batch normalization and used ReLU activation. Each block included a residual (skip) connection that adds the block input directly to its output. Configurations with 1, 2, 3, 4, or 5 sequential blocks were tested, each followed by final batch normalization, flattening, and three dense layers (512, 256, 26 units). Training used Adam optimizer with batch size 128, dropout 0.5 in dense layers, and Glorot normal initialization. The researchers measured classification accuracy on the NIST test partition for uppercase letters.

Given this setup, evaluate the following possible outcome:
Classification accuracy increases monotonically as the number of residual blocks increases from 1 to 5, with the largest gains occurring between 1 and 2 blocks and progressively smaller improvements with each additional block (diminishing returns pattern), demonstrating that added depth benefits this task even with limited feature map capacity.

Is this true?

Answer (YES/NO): NO